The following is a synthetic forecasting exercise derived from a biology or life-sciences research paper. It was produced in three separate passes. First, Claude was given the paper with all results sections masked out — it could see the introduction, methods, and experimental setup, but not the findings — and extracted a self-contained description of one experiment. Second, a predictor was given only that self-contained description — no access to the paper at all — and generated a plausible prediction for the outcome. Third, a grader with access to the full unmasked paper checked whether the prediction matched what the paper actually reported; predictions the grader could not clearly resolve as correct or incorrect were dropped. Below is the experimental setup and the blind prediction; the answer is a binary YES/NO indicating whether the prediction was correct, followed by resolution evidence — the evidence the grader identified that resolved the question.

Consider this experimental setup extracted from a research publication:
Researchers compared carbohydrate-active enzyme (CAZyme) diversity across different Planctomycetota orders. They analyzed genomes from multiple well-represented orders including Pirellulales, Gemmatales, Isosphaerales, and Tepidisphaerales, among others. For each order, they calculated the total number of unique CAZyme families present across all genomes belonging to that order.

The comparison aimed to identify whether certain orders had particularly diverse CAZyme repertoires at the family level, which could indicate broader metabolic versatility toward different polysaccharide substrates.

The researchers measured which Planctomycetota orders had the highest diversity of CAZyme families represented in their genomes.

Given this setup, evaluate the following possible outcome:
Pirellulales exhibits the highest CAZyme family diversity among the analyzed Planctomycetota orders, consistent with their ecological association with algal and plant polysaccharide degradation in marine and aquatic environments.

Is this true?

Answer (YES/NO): NO